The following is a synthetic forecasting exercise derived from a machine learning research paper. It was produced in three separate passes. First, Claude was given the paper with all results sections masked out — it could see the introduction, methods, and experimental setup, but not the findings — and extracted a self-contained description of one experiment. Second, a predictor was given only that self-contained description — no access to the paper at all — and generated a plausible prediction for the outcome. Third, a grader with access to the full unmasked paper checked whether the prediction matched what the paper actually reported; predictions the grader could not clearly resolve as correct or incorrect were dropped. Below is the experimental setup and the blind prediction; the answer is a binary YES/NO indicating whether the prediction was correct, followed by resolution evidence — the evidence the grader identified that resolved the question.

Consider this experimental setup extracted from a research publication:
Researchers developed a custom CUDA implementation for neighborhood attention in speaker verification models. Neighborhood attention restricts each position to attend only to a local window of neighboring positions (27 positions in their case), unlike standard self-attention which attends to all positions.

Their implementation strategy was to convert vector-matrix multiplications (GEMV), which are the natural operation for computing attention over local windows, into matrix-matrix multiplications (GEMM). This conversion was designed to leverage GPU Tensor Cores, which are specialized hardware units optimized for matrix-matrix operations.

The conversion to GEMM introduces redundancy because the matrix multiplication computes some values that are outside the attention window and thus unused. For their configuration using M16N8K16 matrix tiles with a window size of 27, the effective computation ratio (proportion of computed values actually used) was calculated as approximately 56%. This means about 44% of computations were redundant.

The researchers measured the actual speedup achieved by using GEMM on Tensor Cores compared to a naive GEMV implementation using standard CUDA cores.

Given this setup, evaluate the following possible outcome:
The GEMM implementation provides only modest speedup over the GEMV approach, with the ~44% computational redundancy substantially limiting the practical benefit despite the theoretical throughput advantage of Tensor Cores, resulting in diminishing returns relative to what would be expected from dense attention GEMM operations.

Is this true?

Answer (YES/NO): NO